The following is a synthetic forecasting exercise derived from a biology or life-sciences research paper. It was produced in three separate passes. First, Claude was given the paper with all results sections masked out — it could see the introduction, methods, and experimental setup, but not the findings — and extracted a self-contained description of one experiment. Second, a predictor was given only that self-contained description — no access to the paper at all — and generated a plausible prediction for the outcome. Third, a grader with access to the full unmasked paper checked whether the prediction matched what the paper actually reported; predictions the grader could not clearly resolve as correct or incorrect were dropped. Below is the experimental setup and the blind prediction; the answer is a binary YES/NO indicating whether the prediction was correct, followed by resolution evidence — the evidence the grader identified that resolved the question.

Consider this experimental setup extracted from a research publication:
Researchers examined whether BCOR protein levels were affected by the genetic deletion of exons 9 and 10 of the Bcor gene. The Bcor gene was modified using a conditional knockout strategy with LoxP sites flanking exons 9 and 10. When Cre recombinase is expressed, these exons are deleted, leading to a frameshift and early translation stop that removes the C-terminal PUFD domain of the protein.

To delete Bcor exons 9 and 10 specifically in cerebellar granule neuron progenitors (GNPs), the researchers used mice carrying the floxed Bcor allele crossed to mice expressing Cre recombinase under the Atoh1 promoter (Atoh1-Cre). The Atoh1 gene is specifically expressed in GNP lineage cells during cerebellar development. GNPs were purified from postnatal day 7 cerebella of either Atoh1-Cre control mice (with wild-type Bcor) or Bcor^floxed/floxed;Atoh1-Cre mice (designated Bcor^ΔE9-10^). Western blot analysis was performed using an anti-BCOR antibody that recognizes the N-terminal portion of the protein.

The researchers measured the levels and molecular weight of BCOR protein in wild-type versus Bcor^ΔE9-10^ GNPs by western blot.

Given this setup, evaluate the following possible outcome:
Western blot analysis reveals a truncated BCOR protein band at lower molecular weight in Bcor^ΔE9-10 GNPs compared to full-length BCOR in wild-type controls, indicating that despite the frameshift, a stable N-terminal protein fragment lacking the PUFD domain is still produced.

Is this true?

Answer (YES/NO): YES